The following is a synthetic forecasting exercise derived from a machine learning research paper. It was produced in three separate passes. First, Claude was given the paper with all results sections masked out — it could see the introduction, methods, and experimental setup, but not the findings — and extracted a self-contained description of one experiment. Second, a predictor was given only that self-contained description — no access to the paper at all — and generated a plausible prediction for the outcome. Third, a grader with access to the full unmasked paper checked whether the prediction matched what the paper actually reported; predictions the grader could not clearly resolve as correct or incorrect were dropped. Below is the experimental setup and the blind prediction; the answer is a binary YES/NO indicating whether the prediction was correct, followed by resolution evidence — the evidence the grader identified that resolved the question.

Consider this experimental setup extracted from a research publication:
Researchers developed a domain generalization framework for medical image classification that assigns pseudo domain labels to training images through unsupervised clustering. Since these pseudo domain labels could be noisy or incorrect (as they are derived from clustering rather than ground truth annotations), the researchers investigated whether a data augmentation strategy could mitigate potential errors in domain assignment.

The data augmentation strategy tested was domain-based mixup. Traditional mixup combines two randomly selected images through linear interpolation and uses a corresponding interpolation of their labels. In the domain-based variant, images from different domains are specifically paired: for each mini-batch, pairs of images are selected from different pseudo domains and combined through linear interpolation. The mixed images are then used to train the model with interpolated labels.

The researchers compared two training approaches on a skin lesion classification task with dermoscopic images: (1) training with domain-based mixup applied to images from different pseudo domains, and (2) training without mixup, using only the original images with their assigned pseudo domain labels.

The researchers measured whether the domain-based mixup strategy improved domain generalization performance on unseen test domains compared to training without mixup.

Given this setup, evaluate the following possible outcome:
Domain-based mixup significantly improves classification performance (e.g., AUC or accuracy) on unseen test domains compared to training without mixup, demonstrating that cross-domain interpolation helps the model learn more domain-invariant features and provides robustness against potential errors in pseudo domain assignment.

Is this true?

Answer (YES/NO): NO